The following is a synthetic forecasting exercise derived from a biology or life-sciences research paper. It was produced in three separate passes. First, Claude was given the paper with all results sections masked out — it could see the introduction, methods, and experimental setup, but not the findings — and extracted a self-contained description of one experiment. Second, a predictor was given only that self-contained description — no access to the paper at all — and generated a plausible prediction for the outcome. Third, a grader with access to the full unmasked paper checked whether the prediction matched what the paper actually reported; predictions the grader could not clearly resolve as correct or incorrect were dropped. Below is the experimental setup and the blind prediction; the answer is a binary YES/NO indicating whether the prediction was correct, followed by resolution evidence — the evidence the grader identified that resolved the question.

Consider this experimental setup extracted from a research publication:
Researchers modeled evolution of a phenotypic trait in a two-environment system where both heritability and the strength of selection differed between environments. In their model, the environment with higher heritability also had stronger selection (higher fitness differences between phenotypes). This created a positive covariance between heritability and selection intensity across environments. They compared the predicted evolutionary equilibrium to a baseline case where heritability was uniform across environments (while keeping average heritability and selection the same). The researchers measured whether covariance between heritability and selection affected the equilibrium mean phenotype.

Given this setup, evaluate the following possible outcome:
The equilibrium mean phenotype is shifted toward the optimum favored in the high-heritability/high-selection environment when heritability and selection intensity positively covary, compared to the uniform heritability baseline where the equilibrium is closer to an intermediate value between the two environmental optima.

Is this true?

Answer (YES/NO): YES